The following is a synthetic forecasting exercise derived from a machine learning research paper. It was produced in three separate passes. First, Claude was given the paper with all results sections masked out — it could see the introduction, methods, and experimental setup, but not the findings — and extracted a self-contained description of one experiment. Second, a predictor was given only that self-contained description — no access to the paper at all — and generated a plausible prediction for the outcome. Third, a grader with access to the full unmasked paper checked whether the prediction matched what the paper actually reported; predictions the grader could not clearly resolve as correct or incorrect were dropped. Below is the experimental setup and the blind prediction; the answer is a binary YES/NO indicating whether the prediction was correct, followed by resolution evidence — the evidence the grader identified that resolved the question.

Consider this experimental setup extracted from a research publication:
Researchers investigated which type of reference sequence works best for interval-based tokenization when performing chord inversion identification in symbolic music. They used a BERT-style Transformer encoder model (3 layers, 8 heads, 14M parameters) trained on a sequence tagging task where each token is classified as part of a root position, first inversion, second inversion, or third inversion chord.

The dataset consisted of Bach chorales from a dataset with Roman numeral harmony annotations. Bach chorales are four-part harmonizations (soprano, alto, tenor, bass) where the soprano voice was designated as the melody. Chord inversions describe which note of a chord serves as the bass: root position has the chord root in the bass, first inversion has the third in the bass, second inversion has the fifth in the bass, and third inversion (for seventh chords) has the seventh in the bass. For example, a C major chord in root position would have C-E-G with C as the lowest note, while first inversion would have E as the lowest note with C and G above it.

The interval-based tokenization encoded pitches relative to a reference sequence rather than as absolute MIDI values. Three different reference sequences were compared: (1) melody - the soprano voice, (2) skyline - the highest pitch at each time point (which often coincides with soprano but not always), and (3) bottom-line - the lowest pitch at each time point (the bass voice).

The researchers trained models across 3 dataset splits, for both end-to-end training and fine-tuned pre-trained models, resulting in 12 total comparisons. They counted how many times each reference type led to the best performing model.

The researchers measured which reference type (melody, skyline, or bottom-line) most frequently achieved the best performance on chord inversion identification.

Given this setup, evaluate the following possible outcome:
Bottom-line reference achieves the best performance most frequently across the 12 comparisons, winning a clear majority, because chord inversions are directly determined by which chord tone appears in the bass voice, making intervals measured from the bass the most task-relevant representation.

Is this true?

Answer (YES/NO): YES